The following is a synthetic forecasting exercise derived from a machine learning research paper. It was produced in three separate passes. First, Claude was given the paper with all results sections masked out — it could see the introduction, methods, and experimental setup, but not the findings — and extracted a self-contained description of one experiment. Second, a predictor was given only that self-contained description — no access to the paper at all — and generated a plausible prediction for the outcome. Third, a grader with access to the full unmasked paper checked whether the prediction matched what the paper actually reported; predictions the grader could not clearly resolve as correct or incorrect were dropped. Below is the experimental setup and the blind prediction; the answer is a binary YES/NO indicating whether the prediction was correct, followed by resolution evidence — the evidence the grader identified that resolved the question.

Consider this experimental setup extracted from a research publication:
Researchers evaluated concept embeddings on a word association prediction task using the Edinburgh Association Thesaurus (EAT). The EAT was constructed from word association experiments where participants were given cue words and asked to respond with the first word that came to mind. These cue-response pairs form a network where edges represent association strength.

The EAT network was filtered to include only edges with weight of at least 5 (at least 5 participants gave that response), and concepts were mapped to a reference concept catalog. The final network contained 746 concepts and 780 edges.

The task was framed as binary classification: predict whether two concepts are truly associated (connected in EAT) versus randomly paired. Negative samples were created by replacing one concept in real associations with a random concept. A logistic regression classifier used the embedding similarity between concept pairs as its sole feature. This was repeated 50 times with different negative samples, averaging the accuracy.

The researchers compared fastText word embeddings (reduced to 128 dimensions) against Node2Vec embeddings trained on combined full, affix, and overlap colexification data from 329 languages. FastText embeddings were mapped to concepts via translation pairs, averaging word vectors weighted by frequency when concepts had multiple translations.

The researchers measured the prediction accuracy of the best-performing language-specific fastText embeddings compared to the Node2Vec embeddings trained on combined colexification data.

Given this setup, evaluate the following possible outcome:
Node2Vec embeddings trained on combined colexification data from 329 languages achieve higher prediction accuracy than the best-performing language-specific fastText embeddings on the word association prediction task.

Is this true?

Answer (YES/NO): NO